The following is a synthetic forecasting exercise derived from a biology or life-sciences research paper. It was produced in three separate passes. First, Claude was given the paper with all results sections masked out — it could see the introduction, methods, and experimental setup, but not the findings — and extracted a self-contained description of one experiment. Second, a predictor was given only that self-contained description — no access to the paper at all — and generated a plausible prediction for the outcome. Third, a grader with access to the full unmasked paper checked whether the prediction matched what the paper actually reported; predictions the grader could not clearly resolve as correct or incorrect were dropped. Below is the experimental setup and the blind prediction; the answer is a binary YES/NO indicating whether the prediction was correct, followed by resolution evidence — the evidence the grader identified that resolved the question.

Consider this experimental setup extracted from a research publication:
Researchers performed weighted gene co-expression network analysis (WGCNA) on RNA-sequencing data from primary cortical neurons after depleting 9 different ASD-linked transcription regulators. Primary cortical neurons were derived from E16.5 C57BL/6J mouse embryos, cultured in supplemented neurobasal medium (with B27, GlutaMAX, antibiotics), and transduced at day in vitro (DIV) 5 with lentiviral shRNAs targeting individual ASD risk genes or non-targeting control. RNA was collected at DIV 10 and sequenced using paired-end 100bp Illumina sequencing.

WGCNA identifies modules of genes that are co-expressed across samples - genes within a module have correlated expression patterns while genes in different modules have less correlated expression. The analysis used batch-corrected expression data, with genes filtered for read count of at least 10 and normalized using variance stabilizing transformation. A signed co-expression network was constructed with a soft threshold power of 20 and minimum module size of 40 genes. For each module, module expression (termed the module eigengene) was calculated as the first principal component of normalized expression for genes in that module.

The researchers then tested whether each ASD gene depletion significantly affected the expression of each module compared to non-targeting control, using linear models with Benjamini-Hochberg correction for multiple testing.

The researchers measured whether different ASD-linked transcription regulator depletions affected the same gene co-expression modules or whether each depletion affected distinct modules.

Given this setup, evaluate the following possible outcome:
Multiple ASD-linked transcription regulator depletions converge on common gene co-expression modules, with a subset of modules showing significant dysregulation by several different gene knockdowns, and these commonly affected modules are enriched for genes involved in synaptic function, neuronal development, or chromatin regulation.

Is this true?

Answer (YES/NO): YES